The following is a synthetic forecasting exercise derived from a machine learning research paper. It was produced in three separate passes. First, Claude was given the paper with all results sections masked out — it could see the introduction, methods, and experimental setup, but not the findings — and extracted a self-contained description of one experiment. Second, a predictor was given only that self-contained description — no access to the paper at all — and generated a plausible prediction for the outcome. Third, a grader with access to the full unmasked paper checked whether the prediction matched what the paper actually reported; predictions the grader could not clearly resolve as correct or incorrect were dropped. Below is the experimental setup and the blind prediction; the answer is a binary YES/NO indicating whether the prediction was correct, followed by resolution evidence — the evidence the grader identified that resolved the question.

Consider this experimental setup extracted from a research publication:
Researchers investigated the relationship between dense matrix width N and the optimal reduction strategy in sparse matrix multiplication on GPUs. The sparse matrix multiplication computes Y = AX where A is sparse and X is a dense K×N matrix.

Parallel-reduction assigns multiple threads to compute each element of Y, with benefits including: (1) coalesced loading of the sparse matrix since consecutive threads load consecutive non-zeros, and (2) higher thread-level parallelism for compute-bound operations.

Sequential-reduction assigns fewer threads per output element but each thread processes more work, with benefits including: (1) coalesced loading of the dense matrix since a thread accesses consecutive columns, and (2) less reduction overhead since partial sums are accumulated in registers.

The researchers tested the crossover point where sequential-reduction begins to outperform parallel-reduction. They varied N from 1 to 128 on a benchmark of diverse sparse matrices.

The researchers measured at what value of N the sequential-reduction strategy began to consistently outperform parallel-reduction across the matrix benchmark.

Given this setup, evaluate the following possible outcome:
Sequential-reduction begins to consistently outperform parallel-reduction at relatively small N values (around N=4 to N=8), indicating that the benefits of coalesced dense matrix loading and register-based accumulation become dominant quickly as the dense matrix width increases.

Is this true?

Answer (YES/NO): YES